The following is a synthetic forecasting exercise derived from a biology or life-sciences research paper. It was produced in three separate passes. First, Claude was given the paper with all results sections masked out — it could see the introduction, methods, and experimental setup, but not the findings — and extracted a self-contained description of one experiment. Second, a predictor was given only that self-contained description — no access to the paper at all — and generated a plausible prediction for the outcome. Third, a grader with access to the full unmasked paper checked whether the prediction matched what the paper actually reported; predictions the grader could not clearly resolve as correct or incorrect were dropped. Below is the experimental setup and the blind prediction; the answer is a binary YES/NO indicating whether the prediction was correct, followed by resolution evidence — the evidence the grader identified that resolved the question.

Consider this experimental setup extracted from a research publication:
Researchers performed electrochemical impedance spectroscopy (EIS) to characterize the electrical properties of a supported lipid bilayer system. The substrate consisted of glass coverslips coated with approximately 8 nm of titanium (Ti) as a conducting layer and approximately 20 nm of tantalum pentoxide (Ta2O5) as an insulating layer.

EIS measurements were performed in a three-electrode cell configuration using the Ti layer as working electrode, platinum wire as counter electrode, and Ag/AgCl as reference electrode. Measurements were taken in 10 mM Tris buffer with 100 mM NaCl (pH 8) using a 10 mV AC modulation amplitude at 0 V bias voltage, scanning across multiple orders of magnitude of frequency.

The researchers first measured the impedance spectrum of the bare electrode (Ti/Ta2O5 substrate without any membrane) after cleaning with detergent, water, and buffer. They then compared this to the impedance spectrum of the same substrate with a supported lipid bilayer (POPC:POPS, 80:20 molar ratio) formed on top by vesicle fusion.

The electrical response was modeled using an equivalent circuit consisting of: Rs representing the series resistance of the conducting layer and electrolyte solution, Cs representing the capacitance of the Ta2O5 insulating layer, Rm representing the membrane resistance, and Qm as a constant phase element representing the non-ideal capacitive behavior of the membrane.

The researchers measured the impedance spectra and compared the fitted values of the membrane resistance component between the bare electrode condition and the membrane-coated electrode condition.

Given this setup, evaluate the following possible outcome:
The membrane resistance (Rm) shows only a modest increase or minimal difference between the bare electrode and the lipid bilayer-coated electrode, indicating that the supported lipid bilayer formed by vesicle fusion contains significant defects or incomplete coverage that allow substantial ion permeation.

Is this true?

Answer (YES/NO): NO